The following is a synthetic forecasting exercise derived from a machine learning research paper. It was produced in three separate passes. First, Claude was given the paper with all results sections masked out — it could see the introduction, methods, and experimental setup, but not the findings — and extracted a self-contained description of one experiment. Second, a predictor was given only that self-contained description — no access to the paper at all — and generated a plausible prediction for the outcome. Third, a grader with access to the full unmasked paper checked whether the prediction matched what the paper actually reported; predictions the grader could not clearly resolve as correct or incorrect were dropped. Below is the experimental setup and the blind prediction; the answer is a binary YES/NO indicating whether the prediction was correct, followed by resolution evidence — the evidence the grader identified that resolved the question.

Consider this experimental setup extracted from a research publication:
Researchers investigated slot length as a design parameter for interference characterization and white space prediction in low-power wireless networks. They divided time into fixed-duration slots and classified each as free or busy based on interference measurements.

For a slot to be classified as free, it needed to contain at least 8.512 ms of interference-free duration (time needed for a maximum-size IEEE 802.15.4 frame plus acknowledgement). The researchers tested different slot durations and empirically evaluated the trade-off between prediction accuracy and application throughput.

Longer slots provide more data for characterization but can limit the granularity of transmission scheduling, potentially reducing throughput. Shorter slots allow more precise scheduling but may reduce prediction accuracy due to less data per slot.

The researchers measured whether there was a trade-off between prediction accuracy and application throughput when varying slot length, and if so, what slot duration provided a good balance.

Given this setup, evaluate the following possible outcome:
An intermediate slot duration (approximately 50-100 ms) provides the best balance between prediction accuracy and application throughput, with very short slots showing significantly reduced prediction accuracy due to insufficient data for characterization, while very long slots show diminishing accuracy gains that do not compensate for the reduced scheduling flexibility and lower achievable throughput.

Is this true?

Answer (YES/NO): NO